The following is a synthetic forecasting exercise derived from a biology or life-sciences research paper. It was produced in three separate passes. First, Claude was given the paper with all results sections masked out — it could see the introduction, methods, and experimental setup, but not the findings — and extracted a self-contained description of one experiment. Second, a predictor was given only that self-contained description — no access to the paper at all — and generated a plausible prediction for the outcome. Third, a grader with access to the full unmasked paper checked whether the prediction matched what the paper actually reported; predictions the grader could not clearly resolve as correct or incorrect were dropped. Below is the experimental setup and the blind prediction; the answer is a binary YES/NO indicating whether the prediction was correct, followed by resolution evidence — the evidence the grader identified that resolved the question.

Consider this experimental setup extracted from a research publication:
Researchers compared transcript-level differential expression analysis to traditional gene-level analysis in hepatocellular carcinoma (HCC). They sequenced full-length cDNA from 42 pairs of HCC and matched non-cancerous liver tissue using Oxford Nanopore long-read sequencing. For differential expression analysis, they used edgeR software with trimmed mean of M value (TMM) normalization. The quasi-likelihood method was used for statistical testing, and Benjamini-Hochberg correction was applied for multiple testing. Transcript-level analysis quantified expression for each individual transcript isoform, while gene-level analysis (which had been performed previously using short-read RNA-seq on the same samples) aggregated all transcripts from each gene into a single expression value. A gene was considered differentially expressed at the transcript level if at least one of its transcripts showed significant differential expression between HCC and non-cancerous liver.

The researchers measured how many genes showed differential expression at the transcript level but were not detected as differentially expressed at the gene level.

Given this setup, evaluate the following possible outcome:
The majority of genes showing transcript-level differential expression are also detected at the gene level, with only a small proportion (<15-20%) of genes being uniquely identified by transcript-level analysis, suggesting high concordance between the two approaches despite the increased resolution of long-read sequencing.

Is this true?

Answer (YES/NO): YES